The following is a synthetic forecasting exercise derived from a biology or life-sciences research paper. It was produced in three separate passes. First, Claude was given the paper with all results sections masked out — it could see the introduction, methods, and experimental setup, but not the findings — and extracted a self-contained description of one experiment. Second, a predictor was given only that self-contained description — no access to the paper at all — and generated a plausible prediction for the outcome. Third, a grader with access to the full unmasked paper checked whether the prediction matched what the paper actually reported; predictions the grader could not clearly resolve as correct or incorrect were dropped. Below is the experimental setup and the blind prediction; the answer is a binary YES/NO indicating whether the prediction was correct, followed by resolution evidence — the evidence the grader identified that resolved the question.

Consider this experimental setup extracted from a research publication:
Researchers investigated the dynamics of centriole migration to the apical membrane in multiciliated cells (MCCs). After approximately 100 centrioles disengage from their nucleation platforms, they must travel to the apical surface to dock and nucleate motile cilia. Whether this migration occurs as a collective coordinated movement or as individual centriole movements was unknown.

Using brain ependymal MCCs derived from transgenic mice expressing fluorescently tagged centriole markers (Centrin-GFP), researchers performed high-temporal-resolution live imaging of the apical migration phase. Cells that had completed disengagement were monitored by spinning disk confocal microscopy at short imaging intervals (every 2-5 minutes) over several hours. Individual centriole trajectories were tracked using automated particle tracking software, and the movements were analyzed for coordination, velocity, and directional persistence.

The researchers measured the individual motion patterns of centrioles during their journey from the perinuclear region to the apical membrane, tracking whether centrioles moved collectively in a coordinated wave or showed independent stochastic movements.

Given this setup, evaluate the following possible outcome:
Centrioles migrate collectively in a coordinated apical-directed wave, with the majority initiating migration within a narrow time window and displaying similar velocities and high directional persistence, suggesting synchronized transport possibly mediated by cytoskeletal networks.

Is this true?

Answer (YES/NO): NO